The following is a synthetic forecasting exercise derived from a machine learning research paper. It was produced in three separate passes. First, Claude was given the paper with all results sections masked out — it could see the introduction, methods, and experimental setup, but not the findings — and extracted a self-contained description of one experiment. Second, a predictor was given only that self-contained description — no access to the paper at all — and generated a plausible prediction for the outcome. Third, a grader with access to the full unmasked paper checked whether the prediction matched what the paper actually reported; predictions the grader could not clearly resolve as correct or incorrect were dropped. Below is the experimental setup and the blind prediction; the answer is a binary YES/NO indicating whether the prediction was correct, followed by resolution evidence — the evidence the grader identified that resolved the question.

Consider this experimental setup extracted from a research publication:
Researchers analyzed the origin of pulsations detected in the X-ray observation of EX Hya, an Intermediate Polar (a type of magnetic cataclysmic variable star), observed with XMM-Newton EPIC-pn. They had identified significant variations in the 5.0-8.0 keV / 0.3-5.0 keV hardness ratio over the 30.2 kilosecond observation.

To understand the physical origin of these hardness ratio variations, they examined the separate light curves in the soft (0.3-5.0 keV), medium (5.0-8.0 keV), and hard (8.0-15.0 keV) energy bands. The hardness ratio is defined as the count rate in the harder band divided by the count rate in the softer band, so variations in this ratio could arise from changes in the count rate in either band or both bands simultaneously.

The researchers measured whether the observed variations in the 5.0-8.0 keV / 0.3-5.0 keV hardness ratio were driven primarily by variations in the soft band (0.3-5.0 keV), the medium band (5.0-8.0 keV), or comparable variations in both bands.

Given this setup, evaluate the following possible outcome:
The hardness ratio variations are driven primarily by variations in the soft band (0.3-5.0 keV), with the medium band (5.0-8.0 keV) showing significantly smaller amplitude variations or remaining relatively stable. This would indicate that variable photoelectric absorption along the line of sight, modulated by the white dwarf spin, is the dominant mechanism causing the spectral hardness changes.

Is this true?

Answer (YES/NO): YES